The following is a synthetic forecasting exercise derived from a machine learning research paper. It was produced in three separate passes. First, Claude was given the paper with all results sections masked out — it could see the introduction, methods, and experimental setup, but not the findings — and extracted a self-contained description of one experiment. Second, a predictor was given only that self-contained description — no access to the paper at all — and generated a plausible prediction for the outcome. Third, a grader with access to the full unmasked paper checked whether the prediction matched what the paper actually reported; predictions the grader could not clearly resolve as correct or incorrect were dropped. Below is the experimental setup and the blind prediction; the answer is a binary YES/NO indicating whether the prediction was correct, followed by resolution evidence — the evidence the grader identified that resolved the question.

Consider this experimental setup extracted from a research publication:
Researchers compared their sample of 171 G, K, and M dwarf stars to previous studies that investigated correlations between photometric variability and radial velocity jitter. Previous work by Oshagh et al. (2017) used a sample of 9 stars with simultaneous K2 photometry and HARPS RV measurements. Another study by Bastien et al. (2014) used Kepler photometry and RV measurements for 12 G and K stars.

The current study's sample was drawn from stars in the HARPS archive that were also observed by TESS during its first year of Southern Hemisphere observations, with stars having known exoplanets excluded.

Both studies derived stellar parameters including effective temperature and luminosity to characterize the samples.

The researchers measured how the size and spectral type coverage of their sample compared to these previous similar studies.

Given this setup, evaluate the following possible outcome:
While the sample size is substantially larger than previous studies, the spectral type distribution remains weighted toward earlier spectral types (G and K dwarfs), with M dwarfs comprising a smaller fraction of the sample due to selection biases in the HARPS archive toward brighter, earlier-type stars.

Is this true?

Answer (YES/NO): YES